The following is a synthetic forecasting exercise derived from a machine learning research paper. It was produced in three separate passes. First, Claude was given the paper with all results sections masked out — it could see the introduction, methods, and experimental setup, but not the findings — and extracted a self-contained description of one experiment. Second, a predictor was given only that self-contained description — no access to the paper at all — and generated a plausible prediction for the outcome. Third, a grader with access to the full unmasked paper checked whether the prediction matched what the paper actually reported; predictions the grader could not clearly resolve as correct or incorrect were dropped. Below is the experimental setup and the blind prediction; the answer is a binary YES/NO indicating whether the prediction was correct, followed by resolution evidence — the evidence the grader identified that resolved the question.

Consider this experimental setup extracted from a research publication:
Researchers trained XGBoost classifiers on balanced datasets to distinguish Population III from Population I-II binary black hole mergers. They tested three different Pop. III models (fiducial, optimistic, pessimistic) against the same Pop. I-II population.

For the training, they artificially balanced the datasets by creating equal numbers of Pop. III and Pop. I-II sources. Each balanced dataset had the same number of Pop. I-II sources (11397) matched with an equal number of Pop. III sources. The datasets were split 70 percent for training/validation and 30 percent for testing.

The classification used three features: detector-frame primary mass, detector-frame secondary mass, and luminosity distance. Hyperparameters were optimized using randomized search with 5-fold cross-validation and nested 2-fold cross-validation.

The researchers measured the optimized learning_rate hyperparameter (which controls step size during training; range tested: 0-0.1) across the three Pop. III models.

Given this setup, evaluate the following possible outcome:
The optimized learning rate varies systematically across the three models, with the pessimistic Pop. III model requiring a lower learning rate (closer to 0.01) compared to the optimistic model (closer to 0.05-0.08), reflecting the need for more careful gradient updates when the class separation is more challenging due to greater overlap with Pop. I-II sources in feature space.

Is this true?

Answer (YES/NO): NO